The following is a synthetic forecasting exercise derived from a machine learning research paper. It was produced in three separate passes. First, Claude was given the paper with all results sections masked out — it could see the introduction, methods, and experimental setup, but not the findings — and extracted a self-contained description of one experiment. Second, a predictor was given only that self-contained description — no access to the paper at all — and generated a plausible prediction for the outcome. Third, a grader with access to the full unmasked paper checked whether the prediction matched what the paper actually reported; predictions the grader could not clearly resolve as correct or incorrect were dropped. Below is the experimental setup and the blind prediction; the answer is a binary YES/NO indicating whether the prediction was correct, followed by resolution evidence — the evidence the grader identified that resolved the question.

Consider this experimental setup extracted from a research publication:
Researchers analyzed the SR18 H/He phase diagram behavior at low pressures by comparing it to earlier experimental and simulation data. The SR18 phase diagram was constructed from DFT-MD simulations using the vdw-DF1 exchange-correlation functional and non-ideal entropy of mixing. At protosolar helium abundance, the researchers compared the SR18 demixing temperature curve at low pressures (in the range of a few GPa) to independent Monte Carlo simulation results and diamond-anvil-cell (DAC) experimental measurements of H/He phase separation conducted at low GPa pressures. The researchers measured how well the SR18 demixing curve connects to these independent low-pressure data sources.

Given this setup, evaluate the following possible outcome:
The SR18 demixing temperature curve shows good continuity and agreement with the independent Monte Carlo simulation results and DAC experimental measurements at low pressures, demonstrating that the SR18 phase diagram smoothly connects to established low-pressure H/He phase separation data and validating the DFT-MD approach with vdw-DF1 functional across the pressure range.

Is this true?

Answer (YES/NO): YES